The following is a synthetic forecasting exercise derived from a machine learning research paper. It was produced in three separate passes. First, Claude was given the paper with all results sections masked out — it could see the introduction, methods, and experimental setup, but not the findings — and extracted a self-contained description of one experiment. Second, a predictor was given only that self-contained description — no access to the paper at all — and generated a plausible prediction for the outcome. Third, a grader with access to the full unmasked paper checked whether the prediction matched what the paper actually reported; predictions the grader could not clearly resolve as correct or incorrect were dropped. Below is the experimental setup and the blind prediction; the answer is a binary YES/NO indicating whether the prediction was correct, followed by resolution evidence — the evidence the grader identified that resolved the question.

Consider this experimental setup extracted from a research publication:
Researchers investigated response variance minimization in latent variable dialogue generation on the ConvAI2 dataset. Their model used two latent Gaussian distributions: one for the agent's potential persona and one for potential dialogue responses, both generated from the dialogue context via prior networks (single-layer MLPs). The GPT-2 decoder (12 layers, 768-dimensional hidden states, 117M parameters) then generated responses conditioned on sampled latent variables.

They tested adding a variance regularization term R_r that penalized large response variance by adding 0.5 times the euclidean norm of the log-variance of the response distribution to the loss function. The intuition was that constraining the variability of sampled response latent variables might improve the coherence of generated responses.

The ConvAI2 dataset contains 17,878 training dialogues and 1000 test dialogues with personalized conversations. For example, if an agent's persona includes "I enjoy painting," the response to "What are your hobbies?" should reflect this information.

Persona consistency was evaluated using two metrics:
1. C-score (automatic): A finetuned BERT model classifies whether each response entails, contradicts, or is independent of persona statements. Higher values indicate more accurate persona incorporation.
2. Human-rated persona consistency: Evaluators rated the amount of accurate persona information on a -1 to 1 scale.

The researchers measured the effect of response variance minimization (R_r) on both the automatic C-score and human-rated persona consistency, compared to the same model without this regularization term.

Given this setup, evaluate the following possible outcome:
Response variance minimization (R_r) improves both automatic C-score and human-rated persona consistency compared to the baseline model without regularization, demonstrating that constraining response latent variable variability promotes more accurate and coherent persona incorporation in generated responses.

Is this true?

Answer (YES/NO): YES